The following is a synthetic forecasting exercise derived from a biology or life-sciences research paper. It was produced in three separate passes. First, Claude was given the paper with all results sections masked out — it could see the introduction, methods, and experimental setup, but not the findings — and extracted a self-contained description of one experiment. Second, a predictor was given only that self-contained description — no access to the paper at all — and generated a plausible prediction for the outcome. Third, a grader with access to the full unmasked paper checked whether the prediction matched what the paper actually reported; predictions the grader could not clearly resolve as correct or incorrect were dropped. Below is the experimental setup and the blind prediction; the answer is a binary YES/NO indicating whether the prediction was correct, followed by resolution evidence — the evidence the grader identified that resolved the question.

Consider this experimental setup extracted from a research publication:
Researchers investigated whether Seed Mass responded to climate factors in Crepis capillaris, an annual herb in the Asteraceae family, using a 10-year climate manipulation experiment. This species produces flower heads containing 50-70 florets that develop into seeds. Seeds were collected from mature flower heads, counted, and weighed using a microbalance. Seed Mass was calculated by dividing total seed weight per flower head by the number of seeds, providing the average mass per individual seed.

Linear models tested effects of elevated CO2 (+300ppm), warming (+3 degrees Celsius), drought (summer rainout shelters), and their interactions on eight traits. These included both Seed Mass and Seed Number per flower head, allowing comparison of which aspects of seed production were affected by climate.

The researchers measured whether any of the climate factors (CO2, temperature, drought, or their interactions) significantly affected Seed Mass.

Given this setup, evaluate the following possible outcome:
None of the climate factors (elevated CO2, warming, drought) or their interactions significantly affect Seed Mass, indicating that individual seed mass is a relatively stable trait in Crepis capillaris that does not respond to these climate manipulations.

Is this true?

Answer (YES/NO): YES